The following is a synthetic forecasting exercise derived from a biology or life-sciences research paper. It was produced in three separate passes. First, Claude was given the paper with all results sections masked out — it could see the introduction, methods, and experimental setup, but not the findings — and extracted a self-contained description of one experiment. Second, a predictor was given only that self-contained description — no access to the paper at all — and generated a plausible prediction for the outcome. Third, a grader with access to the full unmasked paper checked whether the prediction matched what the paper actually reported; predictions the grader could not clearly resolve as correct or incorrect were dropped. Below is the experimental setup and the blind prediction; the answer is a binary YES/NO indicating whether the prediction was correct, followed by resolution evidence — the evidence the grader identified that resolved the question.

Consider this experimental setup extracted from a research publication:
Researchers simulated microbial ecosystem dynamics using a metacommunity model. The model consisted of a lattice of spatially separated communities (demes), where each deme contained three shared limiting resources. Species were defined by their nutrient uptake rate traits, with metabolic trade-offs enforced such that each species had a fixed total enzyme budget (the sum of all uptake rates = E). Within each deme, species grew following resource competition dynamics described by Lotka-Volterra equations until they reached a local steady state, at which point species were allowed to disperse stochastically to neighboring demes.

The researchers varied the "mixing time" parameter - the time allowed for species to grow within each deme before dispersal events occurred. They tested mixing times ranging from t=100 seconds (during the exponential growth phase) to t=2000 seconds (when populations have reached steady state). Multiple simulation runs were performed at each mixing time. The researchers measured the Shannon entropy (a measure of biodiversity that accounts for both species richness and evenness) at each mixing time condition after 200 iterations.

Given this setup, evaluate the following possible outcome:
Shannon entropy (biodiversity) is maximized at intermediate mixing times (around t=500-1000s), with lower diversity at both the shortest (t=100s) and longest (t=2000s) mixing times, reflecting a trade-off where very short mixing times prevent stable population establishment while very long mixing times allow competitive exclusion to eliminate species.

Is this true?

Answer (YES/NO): NO